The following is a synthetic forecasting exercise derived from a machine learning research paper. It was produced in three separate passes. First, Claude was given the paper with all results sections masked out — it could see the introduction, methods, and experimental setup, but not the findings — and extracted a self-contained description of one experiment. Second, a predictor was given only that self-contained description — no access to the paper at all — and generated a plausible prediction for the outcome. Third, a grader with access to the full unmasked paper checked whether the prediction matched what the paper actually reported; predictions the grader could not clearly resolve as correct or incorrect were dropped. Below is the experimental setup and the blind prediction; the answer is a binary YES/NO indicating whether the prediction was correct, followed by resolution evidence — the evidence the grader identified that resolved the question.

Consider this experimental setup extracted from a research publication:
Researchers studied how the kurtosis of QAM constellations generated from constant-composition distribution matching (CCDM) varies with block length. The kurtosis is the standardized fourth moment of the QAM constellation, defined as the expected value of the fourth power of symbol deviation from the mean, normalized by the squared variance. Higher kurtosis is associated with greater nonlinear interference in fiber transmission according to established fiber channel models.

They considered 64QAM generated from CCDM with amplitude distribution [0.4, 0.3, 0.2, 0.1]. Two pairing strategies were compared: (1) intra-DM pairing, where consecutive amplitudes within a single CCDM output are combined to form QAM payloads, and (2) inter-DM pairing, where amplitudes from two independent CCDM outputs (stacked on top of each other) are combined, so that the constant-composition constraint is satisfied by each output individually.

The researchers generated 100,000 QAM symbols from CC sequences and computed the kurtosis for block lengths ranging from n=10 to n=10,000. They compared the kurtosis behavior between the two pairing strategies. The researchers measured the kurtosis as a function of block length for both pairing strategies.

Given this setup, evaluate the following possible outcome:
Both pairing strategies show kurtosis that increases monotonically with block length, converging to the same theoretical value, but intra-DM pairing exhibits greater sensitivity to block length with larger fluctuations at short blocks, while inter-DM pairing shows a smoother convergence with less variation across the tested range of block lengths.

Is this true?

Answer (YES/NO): NO